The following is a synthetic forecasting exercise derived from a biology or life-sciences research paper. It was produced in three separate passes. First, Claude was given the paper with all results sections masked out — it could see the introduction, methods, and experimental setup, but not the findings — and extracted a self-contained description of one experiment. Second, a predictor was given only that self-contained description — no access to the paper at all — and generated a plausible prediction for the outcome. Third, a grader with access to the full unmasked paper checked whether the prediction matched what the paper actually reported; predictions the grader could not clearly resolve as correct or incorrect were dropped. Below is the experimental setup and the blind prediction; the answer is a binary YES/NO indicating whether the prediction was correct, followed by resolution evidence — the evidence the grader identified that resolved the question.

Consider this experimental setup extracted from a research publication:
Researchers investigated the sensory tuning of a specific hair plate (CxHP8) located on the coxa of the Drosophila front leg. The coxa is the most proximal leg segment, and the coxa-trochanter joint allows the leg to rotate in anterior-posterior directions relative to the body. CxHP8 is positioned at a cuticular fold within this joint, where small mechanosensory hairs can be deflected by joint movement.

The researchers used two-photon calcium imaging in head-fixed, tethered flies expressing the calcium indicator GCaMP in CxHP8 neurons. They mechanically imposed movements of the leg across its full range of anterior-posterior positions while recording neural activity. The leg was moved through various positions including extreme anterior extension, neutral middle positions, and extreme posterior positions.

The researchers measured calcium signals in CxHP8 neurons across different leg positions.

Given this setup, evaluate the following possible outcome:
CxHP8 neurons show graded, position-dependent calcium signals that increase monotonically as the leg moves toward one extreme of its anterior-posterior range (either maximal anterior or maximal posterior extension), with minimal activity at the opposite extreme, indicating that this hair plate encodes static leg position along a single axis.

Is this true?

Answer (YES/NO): NO